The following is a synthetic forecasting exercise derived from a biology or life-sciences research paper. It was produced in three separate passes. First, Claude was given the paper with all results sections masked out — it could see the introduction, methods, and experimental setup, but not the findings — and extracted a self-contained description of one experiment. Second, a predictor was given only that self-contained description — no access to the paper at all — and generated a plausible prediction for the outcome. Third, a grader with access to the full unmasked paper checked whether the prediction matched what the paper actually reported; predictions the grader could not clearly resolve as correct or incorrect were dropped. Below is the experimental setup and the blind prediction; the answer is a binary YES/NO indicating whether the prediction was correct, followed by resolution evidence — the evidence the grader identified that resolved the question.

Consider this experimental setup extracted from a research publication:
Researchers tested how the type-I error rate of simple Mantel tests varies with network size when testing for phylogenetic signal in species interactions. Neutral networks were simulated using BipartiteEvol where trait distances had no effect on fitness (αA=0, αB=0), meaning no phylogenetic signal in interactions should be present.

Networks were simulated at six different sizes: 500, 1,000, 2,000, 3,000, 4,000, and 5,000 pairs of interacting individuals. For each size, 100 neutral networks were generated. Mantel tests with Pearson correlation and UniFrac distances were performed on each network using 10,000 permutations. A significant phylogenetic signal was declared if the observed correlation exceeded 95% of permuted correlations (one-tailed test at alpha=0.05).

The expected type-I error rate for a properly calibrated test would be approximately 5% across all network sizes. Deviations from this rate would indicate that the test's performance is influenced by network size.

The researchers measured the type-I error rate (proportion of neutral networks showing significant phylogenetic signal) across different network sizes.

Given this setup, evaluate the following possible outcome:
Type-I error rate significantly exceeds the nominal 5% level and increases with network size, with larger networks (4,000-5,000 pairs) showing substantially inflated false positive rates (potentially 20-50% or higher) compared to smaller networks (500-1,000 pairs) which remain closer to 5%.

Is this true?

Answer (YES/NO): NO